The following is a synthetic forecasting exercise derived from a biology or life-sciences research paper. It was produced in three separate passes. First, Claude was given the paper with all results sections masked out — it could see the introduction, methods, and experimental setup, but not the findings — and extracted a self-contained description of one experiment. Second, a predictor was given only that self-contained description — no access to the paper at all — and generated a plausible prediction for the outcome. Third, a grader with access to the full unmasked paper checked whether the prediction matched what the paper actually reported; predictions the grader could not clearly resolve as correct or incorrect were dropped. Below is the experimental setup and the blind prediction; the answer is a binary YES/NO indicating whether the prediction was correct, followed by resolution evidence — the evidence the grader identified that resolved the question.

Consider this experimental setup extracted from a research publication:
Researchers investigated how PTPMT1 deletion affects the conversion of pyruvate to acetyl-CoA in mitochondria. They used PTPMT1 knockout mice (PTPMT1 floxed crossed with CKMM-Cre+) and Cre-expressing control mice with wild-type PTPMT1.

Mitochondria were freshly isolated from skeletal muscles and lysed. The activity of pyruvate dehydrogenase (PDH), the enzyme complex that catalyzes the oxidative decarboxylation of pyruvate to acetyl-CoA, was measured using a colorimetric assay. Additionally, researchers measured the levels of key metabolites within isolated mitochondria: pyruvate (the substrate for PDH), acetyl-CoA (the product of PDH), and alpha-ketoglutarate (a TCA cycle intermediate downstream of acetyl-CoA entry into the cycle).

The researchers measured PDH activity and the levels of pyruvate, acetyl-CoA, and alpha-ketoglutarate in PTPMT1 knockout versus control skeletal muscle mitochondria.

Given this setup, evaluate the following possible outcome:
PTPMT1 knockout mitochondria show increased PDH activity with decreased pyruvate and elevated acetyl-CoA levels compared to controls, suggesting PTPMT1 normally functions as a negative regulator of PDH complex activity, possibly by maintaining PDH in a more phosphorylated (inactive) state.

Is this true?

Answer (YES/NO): NO